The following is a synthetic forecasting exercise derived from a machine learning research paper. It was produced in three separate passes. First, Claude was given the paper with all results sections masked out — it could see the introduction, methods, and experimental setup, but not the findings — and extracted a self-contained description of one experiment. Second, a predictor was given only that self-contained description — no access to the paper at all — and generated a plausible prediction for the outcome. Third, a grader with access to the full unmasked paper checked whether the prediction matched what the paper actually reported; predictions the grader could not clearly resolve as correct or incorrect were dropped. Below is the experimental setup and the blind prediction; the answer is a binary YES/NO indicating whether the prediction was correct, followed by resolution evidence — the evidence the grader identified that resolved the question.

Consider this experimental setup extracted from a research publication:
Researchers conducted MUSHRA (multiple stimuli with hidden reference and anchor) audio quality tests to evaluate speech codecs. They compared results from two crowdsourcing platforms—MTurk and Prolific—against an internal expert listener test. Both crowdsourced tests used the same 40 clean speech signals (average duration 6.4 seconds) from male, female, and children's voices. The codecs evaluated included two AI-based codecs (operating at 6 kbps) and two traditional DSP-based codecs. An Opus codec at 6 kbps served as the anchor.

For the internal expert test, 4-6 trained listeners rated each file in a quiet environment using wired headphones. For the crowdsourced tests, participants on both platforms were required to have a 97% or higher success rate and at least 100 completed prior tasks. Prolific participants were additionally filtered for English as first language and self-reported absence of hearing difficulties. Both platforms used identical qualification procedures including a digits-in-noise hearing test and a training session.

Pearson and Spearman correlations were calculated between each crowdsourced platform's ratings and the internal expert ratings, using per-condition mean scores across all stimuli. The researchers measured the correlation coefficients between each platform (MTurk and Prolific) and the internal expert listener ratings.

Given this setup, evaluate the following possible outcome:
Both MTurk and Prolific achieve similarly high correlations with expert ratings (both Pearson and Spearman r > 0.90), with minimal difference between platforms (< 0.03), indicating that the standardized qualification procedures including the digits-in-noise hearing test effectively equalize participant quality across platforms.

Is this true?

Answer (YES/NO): NO